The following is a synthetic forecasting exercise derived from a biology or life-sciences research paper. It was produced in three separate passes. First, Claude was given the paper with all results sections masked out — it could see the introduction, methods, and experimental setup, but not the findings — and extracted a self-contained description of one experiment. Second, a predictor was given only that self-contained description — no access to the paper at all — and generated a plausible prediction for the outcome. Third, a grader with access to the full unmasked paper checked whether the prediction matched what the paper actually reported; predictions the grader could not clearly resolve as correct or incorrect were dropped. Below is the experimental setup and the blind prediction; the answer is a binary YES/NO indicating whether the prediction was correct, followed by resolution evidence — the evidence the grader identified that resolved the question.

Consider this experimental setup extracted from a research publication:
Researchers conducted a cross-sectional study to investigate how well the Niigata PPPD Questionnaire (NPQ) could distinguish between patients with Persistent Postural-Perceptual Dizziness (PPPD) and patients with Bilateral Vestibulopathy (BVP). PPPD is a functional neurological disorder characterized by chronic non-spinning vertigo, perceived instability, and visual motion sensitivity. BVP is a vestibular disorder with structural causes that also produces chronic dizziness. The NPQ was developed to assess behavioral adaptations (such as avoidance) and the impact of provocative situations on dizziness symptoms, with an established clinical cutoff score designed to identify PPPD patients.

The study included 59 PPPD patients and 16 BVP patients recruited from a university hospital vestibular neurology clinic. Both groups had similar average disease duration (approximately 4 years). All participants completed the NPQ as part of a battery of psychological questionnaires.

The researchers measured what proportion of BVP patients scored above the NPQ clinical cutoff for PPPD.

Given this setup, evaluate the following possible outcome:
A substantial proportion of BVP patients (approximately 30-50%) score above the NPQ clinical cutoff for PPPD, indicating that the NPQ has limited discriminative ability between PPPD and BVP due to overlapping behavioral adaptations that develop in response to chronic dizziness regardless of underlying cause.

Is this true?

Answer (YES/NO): NO